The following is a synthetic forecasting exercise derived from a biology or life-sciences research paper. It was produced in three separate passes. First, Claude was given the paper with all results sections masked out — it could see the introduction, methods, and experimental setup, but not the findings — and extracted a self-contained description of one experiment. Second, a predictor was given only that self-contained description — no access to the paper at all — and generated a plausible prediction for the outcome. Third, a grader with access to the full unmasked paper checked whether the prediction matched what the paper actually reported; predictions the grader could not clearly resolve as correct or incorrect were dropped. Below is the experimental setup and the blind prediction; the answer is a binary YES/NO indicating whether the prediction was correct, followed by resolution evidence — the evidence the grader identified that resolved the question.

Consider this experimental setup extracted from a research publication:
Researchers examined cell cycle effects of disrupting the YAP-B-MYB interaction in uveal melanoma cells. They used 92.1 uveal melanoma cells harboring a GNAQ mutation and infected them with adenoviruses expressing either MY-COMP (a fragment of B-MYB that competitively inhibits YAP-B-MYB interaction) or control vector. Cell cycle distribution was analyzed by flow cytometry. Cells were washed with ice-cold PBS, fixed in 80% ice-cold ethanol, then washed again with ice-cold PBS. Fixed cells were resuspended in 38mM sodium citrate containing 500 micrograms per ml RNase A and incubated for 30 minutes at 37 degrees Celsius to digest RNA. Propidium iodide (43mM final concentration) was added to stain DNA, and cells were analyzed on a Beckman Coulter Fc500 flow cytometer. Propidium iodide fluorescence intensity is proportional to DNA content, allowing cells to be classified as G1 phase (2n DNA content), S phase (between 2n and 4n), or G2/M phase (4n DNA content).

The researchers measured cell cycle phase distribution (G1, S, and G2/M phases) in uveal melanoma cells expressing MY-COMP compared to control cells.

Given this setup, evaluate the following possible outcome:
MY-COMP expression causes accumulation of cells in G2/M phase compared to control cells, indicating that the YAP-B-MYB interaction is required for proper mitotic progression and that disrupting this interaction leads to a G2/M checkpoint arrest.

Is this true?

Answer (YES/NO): NO